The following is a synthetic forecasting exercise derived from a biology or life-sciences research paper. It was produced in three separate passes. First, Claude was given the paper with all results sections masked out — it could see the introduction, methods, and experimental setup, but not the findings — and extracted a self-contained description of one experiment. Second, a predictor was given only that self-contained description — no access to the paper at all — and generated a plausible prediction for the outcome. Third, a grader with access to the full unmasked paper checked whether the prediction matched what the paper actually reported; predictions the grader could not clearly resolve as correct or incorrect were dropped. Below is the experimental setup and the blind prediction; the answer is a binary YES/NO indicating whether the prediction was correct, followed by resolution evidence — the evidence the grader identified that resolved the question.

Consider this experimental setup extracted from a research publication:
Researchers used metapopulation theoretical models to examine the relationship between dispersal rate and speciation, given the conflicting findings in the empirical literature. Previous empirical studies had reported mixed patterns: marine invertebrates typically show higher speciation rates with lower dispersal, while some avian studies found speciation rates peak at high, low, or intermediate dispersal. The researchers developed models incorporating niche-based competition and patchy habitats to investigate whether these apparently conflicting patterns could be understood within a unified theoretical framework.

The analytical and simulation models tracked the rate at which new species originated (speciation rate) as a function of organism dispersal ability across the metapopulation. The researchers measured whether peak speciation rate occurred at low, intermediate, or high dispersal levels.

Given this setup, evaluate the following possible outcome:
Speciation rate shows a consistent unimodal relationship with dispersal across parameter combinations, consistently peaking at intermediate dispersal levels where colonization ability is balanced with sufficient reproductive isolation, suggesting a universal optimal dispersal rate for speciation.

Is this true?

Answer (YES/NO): NO